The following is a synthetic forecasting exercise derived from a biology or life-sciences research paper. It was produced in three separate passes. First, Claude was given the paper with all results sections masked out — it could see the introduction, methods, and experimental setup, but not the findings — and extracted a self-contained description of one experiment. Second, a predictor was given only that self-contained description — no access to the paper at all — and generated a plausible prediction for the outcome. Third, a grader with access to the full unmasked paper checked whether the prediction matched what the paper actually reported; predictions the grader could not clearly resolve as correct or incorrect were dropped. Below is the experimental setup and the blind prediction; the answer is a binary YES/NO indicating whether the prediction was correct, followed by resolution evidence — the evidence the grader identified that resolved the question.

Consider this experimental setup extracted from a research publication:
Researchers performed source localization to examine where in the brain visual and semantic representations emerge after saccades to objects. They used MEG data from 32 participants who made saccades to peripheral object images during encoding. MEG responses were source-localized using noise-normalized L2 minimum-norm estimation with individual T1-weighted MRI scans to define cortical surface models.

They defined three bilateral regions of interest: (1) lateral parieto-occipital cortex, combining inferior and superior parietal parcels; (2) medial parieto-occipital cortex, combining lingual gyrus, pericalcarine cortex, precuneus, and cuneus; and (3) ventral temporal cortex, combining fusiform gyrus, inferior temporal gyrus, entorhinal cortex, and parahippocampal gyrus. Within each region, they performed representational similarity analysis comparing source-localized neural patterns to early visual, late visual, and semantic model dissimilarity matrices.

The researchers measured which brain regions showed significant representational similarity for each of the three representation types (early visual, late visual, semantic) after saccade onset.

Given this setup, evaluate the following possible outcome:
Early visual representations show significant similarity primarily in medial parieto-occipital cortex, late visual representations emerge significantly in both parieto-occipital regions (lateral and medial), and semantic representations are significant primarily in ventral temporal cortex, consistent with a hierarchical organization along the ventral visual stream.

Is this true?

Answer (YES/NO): NO